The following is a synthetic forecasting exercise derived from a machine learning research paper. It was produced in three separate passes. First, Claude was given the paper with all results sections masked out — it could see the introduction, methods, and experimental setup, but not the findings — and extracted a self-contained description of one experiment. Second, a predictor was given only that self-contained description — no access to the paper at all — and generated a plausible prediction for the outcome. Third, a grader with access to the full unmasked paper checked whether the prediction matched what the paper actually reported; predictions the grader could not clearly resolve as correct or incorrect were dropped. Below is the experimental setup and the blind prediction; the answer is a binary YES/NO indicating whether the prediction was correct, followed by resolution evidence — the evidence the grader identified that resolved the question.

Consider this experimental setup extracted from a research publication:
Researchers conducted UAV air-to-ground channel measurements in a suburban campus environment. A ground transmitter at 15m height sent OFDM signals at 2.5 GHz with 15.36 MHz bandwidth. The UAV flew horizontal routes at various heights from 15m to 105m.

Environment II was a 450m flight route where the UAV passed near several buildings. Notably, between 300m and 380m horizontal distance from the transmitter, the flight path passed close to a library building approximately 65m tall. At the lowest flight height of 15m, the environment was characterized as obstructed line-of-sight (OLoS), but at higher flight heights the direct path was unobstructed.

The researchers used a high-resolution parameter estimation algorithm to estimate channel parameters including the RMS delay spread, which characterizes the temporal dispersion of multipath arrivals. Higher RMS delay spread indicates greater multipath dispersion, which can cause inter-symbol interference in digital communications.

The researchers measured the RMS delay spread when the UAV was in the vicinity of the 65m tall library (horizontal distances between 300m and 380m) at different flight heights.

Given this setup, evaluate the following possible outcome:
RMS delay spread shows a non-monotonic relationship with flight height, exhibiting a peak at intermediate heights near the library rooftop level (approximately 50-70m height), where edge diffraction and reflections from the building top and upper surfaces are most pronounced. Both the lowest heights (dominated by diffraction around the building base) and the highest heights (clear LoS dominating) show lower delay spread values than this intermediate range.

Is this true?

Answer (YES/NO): NO